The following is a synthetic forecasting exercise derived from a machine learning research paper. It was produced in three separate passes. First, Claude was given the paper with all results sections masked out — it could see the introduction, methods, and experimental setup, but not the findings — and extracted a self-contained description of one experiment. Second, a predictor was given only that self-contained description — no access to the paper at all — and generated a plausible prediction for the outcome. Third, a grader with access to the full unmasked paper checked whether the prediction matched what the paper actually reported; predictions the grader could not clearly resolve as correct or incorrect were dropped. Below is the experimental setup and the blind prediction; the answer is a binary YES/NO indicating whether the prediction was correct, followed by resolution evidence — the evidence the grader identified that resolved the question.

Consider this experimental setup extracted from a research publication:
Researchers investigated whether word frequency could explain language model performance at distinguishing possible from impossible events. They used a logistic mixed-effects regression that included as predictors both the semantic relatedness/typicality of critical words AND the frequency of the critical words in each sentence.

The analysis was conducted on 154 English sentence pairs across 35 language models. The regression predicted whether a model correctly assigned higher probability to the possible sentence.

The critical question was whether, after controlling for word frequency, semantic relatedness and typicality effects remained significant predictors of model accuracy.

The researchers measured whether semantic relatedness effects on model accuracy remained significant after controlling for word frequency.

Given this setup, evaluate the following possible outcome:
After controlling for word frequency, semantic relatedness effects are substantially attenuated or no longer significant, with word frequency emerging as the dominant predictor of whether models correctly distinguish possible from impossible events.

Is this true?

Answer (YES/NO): NO